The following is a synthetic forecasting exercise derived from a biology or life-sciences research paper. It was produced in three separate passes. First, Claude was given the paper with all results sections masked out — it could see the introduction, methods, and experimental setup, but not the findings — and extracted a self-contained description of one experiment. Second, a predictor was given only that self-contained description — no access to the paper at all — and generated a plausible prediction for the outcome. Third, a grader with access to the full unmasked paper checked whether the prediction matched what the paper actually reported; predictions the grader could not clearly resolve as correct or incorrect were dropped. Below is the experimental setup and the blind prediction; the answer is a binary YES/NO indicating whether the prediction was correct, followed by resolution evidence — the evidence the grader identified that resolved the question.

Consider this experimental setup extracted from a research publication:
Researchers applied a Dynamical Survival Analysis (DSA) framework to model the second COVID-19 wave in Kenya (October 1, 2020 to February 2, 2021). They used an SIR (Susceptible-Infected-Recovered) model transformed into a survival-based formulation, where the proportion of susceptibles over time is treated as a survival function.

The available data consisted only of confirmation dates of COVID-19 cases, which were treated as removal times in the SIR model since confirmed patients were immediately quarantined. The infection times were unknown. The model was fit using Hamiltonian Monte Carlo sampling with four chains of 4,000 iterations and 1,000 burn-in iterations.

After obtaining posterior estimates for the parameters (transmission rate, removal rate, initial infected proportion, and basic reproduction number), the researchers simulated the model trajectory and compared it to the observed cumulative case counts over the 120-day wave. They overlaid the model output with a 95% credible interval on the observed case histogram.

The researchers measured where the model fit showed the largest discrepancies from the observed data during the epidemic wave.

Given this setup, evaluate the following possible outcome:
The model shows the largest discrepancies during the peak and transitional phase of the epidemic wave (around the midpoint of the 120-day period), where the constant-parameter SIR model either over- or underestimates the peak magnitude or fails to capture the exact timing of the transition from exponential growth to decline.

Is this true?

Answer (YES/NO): NO